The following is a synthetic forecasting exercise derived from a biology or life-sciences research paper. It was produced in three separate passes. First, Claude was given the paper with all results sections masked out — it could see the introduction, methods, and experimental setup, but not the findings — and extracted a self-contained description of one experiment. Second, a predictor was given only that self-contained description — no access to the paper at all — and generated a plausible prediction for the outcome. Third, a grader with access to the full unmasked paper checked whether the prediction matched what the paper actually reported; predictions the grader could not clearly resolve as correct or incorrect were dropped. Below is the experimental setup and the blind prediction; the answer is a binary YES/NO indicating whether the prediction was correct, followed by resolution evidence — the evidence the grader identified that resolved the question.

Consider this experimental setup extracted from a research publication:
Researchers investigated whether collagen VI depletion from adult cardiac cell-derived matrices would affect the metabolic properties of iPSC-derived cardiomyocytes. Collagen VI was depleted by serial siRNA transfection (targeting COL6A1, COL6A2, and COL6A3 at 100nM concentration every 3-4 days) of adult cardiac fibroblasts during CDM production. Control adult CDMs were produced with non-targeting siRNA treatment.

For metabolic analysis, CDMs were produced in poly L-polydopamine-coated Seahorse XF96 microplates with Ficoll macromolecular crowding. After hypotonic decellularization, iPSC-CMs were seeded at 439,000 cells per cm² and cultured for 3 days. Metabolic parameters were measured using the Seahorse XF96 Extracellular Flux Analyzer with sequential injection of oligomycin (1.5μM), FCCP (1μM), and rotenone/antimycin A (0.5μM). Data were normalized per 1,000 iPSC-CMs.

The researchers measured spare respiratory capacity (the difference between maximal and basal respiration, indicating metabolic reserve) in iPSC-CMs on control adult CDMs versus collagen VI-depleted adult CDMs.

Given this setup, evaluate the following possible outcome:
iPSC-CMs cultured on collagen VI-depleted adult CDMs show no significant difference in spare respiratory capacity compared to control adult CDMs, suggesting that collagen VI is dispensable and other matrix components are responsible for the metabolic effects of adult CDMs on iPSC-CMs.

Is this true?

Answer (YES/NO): NO